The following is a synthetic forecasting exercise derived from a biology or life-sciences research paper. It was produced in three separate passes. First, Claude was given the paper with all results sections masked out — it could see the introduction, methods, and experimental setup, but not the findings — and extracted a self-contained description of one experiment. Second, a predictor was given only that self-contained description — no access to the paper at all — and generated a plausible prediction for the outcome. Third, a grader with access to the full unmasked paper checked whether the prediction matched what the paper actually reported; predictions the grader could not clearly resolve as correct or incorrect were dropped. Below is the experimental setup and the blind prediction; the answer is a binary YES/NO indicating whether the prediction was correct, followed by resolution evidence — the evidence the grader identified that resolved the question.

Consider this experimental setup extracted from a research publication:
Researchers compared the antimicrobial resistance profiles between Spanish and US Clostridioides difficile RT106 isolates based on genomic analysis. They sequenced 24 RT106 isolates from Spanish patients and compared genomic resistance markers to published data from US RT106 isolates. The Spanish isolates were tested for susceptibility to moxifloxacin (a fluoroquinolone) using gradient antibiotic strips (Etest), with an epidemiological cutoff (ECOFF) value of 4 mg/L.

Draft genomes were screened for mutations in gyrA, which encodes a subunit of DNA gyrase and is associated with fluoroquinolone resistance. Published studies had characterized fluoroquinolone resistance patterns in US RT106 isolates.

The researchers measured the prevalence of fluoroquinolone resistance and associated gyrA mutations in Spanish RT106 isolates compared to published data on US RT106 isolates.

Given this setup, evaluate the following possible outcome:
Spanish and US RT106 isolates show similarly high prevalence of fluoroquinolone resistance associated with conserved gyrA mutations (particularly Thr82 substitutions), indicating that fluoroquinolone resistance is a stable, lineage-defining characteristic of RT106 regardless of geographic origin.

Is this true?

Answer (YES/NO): NO